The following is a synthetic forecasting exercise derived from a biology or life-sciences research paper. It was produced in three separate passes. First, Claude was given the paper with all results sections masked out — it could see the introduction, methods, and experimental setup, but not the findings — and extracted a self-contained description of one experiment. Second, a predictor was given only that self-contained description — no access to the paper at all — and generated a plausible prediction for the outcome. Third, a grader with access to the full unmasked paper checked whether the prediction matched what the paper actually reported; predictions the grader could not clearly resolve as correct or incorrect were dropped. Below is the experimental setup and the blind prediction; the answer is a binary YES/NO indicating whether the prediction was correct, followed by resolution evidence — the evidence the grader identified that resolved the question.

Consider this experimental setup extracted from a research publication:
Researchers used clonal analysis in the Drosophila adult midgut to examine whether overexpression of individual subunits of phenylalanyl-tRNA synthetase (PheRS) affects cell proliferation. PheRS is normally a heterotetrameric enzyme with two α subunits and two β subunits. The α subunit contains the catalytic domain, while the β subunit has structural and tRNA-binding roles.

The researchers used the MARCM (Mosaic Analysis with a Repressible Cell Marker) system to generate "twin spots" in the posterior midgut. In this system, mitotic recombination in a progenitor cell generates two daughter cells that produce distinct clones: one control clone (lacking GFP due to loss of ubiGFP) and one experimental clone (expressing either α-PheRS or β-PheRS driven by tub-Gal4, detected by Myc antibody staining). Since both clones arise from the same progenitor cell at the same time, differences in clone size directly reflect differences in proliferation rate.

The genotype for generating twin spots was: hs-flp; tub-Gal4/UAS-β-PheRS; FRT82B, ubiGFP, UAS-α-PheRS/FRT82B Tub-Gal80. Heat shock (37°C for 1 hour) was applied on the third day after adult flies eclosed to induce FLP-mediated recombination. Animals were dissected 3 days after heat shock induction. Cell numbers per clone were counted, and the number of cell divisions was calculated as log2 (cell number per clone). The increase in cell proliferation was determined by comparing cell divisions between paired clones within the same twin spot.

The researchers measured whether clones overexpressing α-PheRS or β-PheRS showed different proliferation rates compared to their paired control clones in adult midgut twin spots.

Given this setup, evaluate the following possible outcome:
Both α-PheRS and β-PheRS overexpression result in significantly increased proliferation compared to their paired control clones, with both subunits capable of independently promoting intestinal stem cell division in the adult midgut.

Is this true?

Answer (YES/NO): NO